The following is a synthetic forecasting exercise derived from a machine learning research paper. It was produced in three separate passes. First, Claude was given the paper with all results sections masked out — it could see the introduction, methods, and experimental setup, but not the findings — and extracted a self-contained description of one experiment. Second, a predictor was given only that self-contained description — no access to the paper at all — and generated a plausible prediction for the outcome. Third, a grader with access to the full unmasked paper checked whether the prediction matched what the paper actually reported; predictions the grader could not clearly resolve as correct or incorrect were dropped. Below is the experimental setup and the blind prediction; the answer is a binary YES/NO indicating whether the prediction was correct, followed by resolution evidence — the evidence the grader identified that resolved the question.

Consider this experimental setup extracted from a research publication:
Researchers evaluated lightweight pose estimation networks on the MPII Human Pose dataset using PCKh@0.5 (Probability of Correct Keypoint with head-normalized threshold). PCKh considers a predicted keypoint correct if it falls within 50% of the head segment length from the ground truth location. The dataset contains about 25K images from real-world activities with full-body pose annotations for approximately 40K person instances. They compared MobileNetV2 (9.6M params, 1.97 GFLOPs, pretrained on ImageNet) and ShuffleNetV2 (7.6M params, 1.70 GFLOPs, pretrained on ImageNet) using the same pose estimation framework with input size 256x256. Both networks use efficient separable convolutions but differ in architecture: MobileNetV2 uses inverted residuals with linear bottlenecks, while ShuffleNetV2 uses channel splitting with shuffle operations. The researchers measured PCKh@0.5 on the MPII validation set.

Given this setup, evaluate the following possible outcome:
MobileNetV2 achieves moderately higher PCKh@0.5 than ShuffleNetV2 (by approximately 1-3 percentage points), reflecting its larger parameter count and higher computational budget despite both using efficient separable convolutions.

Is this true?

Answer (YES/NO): YES